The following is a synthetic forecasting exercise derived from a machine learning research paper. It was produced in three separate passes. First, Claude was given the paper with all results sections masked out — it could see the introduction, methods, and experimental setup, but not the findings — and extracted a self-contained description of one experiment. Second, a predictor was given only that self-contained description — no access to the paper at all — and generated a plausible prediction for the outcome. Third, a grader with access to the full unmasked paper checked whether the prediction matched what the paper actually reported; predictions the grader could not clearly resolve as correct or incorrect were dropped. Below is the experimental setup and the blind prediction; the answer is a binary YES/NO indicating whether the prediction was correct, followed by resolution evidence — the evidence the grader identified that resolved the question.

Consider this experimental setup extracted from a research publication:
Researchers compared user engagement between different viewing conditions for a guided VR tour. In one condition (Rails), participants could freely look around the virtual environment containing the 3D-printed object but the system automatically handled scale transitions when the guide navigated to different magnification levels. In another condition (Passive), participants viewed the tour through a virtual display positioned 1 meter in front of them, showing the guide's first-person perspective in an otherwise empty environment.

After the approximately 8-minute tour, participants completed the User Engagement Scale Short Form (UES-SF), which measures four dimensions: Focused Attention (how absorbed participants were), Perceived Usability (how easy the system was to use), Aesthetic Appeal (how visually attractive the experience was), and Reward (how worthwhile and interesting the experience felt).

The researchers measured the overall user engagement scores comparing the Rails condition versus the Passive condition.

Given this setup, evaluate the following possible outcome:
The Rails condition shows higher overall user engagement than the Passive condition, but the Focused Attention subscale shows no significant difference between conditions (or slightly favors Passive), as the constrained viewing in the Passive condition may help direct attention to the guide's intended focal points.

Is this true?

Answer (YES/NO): YES